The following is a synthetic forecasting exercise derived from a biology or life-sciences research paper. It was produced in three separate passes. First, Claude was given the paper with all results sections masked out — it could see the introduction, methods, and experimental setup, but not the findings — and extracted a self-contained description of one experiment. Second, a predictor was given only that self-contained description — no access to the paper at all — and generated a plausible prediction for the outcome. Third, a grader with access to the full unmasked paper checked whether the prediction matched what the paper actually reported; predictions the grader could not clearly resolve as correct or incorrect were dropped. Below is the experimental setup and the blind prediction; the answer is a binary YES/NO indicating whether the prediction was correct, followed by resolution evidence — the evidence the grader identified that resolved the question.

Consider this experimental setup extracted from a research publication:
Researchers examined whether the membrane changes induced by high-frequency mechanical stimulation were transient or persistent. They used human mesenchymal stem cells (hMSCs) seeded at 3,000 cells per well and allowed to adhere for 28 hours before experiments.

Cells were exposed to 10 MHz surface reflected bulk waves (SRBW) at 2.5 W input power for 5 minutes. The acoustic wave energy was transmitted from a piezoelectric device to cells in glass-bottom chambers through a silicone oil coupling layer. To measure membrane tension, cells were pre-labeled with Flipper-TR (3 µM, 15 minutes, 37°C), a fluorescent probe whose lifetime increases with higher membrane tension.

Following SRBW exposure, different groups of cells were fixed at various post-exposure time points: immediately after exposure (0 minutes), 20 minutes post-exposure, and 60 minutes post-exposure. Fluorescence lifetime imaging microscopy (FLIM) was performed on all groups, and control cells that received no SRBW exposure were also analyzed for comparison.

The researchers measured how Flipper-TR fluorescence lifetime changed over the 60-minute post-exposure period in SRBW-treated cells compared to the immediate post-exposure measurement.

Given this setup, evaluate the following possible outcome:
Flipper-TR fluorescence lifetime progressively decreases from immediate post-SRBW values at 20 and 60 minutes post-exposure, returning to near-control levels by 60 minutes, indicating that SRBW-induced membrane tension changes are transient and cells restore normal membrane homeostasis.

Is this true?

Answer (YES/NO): NO